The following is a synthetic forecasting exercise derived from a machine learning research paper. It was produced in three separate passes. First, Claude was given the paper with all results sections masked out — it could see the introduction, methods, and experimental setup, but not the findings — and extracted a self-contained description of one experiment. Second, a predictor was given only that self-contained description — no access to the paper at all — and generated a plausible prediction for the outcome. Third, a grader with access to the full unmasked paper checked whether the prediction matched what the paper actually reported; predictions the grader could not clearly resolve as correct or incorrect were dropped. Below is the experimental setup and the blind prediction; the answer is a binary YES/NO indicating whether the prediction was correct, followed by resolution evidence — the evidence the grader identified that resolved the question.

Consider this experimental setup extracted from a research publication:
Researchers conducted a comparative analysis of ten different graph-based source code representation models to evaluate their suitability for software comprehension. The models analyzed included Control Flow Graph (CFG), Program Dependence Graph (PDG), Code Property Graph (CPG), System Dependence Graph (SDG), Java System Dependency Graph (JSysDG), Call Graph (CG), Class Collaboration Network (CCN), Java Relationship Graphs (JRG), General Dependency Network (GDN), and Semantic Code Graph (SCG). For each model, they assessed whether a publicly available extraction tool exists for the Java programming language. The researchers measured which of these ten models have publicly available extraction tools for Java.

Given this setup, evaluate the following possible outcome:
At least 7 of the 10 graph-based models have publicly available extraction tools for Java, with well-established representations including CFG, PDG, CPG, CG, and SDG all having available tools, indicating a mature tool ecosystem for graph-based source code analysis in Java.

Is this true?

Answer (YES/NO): NO